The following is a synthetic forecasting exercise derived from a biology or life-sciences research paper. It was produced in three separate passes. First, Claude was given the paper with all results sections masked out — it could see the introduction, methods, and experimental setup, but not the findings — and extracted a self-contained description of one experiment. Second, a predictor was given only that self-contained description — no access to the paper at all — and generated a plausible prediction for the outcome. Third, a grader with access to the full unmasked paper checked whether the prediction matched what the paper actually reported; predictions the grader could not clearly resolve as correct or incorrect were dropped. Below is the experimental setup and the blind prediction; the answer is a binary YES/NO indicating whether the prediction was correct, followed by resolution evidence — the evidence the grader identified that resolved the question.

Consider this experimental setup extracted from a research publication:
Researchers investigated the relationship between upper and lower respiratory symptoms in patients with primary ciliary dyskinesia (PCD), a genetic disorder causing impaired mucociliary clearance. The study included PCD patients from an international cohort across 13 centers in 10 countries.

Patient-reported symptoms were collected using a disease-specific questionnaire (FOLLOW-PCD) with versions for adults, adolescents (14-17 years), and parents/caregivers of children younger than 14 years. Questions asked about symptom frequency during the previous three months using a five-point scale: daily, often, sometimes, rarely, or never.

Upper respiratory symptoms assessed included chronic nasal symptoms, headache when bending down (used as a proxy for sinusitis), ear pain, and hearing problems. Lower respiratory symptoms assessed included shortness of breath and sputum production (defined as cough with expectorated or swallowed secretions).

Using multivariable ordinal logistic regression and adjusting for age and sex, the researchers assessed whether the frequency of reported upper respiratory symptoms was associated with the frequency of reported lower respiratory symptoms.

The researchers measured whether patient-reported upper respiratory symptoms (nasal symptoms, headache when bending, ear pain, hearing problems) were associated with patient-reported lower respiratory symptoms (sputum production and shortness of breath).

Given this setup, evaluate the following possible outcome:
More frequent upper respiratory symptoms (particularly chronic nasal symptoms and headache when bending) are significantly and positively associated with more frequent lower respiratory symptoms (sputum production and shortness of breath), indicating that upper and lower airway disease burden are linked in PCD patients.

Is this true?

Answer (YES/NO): YES